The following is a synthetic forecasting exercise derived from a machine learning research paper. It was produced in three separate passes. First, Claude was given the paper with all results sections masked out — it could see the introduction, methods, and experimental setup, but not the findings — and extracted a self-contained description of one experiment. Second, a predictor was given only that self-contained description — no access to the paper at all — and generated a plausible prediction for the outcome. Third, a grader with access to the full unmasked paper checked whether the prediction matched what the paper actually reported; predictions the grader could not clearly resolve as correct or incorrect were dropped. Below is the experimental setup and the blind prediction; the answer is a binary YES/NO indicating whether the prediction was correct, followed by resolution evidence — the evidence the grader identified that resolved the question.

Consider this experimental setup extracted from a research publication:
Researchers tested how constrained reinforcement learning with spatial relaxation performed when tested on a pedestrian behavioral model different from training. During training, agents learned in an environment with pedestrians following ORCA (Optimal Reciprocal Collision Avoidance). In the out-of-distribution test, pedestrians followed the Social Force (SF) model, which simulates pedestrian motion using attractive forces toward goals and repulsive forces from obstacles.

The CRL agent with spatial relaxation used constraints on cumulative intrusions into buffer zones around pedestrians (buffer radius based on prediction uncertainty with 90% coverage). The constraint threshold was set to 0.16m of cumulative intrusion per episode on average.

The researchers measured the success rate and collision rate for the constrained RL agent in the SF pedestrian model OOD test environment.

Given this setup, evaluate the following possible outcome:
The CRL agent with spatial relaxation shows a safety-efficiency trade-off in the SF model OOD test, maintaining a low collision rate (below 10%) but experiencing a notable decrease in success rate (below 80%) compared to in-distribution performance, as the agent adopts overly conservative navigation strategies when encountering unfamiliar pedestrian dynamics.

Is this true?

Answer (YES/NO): NO